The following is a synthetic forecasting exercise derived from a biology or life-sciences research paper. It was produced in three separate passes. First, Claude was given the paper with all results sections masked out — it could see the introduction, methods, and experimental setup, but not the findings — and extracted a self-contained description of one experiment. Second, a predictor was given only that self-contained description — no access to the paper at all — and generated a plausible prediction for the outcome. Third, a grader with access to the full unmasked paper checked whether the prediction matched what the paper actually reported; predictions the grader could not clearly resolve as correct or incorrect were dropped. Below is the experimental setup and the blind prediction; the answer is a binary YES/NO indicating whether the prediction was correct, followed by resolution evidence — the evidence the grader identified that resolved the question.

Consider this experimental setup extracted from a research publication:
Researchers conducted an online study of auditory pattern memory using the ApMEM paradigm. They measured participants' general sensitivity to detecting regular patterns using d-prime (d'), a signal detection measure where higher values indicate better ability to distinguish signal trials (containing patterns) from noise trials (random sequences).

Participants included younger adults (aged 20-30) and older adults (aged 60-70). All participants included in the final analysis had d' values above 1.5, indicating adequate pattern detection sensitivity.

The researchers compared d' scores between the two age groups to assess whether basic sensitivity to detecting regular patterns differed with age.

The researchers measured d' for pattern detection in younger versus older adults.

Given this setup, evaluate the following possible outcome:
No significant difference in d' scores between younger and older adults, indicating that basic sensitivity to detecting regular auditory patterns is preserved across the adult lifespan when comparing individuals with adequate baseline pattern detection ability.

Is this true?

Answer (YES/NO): YES